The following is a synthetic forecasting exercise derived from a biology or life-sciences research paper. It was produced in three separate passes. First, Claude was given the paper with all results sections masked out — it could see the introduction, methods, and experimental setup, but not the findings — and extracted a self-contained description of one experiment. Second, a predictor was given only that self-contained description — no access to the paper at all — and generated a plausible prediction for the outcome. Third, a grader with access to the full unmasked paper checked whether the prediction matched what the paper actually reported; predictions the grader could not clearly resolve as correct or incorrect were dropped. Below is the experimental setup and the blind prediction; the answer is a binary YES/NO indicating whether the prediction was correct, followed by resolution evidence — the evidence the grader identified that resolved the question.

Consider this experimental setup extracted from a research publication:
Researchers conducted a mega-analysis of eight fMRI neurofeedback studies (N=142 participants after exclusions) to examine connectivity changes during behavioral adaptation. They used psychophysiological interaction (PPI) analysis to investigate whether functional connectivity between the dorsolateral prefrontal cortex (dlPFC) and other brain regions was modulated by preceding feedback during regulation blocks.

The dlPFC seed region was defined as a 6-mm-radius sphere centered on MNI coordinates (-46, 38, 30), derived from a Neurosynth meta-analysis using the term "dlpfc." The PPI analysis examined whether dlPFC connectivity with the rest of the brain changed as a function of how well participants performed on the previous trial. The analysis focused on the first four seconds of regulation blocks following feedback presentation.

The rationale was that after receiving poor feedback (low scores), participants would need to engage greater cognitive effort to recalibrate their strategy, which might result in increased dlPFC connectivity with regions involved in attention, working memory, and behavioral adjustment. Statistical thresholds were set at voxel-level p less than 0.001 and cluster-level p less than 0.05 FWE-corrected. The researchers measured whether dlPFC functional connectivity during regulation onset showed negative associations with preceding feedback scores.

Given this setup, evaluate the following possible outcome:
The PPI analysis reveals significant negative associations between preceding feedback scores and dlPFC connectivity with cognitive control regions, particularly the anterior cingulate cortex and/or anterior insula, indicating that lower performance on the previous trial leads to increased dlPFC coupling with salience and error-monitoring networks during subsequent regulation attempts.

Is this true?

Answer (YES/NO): NO